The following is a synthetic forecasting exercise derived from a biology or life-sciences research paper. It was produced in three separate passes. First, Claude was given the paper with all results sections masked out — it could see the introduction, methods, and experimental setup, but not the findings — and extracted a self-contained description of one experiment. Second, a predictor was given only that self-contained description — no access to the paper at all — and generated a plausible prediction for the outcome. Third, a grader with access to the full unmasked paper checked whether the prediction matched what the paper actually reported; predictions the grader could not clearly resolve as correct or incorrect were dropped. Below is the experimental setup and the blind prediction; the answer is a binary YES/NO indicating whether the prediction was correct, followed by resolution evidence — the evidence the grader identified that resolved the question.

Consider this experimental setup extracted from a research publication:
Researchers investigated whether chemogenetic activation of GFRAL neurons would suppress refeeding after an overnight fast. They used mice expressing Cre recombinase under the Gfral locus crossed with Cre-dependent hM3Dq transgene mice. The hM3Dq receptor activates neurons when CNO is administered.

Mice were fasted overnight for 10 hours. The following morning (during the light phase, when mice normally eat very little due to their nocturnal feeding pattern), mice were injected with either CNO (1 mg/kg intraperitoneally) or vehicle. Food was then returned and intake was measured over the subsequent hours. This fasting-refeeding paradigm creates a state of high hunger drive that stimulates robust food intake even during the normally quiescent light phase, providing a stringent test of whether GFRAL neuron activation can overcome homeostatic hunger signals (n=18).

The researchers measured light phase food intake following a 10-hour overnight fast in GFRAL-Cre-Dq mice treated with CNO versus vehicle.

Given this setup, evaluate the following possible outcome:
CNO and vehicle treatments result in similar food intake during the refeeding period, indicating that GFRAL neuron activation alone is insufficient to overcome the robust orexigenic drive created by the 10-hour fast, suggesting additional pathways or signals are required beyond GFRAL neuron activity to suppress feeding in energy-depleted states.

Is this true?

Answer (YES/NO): NO